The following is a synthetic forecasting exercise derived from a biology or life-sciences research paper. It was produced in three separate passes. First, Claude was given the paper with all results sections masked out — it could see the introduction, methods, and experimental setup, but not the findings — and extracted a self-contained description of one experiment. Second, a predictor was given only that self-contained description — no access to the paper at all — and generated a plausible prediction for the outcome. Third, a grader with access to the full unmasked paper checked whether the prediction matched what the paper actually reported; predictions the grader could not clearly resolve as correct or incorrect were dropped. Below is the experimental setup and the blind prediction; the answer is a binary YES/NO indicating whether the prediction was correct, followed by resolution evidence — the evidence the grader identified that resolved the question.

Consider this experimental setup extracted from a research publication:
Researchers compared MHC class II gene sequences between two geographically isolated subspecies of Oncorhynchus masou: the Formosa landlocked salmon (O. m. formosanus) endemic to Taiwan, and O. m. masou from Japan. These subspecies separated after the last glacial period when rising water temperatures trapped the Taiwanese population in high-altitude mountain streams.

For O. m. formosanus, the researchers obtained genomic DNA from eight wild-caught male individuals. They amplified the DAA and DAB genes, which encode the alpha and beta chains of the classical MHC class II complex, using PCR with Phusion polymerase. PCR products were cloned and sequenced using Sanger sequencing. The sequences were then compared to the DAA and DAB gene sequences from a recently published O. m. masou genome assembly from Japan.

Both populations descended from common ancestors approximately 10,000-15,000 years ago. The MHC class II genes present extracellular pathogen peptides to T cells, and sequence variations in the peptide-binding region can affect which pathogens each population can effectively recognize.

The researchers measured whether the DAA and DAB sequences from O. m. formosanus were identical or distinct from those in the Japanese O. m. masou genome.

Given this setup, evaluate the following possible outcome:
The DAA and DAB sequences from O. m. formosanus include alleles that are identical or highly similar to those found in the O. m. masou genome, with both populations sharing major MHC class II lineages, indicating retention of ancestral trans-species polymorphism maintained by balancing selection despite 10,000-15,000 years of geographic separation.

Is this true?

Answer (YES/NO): NO